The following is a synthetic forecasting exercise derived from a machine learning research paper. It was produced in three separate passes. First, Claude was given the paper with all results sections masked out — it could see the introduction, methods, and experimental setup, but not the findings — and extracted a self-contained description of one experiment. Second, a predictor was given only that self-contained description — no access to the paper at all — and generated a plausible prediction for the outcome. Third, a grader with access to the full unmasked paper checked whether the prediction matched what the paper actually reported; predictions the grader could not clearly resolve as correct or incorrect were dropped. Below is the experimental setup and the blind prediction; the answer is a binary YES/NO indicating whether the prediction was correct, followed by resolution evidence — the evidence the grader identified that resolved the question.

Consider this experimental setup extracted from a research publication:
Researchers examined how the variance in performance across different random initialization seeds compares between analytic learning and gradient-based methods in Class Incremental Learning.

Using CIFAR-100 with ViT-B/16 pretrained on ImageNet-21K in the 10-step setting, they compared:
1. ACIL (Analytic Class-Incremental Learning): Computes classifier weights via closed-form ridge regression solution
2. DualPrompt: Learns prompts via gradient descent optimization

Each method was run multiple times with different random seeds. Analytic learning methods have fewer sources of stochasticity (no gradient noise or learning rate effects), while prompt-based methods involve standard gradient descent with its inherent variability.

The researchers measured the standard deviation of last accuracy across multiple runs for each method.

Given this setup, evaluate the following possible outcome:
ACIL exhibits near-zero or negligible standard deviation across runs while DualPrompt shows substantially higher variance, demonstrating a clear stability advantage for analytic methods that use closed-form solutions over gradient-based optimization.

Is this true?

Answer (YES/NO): YES